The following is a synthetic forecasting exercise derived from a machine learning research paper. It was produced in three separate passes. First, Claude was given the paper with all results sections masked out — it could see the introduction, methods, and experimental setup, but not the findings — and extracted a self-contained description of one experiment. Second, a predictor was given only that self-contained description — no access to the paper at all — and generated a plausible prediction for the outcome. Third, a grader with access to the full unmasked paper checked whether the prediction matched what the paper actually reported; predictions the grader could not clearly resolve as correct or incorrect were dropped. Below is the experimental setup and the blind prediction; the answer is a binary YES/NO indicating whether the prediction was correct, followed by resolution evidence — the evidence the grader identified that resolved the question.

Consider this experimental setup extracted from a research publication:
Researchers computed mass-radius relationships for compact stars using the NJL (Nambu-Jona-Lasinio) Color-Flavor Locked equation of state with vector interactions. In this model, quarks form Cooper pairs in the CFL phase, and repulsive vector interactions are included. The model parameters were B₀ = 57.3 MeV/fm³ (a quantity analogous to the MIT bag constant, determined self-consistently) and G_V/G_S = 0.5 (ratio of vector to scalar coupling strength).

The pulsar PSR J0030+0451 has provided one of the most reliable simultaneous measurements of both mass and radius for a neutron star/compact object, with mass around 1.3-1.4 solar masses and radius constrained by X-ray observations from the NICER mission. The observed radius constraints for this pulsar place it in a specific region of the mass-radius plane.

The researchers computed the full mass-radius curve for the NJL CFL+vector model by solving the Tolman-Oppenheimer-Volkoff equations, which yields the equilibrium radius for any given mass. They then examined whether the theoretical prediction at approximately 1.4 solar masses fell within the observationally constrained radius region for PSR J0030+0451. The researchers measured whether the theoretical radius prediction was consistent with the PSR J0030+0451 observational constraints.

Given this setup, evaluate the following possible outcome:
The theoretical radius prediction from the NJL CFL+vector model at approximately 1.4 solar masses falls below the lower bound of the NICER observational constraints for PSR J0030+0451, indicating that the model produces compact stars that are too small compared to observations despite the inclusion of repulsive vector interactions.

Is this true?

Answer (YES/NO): YES